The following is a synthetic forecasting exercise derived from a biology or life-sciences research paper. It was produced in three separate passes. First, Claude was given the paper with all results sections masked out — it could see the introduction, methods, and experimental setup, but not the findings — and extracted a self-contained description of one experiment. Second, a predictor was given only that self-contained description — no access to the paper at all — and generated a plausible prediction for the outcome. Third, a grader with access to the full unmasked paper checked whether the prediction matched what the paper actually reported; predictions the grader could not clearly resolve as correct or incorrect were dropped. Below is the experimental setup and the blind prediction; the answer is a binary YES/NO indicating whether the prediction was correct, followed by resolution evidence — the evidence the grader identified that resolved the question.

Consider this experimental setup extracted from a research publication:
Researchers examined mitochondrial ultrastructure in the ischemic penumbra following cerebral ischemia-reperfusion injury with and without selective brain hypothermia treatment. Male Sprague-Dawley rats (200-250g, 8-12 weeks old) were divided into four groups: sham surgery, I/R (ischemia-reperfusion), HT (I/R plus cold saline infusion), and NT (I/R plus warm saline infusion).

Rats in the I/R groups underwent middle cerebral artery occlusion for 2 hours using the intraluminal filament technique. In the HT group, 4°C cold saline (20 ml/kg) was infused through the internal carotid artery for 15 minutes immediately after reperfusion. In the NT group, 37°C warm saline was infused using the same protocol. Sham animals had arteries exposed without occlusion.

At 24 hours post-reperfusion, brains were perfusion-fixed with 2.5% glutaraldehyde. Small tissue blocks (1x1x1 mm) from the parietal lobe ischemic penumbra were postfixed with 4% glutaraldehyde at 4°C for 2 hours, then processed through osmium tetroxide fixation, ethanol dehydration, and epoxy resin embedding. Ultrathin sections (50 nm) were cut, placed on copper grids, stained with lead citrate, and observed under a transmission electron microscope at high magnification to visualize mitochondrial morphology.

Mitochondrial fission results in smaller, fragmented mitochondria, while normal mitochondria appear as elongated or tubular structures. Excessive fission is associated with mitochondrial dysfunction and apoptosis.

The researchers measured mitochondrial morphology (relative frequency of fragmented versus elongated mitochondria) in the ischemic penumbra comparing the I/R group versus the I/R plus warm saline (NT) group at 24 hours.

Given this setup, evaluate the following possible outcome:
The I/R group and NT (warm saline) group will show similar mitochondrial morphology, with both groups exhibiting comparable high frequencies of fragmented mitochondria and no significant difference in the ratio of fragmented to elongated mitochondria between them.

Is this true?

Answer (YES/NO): YES